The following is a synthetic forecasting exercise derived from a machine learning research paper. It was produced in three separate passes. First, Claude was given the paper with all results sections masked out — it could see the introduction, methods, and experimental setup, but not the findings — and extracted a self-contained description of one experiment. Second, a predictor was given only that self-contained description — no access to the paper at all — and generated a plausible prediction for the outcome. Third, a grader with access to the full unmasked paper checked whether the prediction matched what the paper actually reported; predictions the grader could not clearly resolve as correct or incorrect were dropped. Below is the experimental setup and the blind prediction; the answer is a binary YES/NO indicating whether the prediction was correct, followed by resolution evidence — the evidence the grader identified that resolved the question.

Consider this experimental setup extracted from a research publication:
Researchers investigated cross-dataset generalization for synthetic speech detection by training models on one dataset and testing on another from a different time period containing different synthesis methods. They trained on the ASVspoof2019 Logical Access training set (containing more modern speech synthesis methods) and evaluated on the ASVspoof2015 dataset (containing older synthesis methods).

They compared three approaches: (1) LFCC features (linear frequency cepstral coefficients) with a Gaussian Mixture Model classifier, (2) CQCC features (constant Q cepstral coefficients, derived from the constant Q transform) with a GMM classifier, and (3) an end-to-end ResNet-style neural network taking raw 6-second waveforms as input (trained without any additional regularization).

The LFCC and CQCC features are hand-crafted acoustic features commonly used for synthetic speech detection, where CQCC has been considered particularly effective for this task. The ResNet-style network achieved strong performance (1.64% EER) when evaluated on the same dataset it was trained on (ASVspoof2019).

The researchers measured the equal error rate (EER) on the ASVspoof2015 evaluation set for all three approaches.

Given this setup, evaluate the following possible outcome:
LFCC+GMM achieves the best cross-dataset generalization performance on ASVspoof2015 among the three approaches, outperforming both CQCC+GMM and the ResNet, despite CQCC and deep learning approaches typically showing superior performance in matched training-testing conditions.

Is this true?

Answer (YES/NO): YES